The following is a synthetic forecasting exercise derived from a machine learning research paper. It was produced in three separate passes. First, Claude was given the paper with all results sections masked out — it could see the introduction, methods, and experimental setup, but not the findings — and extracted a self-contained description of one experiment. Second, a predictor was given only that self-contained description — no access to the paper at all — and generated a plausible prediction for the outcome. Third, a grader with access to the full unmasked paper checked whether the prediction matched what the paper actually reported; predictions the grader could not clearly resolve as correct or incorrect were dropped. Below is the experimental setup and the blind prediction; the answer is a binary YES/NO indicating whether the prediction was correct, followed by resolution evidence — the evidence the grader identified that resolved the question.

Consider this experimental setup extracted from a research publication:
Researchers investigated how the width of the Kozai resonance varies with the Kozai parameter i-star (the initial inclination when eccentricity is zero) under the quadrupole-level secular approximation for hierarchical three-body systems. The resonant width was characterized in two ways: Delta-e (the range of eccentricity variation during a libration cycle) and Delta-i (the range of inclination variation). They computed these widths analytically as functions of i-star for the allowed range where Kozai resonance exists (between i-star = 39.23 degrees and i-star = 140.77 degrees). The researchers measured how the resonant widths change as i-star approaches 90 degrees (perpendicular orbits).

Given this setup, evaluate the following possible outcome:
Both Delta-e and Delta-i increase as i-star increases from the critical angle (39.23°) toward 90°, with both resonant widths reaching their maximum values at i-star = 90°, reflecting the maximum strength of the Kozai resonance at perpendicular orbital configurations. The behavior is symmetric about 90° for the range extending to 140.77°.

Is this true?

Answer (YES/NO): YES